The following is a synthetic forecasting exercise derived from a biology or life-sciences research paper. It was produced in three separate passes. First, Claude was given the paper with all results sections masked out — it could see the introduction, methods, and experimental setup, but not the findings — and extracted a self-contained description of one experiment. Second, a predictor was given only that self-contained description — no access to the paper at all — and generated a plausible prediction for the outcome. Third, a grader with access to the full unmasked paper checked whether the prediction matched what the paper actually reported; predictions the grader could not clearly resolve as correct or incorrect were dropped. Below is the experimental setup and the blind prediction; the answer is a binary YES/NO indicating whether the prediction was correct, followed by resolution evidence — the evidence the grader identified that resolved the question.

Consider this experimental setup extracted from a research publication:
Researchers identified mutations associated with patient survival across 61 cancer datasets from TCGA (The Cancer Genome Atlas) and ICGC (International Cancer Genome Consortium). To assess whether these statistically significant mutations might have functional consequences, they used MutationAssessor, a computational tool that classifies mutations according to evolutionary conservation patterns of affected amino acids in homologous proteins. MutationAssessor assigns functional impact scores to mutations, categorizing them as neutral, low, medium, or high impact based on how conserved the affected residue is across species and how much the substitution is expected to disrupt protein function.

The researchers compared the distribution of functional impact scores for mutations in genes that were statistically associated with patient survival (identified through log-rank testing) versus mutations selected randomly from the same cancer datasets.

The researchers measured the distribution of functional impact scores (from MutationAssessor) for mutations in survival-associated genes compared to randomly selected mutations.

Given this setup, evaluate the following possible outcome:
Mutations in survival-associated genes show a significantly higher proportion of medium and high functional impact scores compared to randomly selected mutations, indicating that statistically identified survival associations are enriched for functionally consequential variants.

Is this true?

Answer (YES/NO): YES